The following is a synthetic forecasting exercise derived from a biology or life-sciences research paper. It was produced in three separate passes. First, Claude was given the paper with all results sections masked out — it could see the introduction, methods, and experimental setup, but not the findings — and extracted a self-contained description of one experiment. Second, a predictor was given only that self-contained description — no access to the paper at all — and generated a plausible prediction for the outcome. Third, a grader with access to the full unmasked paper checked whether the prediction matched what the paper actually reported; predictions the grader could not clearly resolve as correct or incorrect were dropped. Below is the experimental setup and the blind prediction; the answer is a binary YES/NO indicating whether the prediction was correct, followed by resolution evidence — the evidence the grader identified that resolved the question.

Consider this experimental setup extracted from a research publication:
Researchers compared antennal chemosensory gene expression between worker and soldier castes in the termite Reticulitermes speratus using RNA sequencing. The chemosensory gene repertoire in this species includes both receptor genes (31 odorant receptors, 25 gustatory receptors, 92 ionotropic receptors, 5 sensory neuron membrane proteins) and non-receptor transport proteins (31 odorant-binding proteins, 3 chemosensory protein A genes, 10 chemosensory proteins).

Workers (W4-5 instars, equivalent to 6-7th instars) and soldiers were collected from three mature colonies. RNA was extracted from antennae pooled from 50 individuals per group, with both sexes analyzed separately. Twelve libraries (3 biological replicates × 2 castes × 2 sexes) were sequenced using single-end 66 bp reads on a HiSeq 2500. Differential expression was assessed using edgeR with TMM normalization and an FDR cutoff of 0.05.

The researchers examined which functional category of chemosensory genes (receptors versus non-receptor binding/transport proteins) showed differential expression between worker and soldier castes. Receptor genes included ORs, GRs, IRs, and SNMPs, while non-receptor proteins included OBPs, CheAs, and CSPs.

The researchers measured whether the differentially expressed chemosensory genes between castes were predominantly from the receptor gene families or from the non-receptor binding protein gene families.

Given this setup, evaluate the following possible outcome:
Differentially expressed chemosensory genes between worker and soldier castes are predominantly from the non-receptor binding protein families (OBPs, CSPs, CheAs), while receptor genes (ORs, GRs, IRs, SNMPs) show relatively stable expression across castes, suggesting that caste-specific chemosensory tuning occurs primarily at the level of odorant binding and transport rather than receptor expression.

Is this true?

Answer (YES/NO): NO